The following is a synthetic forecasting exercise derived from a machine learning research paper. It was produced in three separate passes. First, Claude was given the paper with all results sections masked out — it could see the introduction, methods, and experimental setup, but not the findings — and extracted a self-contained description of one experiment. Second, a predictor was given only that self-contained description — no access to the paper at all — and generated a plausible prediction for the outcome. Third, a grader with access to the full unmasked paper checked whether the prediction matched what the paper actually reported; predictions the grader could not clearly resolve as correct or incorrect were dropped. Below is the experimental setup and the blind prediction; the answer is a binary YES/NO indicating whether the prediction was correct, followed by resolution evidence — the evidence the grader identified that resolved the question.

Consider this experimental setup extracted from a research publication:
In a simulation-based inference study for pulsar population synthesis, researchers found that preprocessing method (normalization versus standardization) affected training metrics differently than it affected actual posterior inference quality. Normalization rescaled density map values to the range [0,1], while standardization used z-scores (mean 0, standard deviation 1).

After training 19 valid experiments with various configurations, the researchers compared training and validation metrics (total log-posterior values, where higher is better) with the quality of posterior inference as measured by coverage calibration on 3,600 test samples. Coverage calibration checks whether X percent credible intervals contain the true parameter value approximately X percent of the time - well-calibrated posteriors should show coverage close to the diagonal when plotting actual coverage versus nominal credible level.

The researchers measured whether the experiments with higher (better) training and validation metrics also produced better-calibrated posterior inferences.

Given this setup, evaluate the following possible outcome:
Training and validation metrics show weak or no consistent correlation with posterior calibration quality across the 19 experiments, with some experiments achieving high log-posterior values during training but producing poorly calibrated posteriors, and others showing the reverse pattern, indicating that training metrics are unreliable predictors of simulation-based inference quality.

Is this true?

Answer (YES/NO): NO